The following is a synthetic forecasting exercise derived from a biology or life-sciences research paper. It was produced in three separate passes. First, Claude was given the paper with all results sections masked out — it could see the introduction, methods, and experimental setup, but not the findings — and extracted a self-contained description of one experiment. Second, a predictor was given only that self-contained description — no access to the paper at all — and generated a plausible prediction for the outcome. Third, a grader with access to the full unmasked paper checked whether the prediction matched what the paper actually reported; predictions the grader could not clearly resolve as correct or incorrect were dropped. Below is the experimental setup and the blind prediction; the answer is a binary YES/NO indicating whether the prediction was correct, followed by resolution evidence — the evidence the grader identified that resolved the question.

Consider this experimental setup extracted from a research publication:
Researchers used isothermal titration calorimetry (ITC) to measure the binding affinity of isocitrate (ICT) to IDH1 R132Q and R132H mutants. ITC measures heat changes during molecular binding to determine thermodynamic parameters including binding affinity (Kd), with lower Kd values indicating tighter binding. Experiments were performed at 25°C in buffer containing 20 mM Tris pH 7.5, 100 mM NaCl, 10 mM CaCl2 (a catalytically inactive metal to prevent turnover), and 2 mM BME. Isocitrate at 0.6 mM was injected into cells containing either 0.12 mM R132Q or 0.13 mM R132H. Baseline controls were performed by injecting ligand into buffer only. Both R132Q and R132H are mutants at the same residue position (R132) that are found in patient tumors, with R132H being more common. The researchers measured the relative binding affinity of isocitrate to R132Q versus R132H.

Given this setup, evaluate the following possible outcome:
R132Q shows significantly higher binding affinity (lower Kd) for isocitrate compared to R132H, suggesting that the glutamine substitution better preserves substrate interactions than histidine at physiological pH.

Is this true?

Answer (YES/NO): YES